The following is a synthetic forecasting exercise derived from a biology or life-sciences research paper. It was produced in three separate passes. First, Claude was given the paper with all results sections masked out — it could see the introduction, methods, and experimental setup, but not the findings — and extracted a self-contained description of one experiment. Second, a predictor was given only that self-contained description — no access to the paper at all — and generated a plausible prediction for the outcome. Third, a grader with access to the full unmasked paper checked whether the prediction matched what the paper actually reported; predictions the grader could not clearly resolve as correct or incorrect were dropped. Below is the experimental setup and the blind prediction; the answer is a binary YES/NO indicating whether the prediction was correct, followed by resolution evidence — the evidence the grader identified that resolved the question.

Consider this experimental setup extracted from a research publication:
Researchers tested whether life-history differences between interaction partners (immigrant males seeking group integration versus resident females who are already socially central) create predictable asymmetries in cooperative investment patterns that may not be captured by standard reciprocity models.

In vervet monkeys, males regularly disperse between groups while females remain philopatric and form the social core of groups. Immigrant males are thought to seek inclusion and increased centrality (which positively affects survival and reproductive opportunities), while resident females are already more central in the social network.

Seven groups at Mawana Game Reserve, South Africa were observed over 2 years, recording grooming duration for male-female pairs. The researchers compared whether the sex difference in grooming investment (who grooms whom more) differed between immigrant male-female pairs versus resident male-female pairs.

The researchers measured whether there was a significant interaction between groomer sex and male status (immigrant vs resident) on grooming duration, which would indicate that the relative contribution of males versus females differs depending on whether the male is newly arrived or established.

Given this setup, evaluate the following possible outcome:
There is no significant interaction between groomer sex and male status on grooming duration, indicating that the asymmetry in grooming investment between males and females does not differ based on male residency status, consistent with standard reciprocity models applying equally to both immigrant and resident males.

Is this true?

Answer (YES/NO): NO